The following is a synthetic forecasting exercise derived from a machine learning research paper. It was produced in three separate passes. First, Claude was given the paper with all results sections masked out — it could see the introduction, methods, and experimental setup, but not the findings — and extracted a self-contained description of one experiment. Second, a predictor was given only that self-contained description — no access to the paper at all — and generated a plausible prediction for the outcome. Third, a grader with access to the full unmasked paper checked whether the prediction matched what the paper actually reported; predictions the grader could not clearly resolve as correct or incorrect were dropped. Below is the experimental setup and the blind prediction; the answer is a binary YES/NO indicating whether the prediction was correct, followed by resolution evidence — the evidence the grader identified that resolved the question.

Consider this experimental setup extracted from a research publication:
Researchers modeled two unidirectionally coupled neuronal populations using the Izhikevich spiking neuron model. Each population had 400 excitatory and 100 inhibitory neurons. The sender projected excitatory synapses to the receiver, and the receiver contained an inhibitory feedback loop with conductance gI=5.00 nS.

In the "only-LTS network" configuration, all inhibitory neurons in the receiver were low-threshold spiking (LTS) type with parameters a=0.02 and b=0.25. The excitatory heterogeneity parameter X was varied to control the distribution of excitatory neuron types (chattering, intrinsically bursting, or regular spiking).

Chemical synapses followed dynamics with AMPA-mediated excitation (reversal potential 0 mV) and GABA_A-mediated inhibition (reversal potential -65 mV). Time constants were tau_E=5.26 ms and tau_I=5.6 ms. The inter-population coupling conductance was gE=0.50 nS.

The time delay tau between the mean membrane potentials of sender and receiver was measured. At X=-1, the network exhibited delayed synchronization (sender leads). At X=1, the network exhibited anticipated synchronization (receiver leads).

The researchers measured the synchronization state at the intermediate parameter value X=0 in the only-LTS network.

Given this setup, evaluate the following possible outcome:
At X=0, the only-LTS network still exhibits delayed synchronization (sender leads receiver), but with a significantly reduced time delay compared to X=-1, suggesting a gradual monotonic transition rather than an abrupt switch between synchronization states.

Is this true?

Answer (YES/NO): NO